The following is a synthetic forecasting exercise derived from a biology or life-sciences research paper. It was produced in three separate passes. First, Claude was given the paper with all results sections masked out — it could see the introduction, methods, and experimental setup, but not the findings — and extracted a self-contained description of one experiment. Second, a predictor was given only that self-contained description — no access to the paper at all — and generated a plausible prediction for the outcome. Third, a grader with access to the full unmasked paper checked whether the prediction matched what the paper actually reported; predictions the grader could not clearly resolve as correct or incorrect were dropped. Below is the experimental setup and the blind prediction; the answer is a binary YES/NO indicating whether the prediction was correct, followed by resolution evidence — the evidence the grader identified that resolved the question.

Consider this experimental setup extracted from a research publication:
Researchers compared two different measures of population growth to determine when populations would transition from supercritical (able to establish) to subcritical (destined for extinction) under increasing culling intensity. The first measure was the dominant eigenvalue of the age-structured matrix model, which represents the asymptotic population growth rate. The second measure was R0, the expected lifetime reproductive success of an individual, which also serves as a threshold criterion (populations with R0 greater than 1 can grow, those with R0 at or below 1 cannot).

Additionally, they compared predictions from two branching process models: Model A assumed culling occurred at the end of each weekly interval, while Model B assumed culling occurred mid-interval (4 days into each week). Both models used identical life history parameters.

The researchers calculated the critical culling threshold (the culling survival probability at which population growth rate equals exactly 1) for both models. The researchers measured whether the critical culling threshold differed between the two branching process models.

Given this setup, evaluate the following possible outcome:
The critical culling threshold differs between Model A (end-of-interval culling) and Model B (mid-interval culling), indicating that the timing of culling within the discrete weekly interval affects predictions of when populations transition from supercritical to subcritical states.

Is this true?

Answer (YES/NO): NO